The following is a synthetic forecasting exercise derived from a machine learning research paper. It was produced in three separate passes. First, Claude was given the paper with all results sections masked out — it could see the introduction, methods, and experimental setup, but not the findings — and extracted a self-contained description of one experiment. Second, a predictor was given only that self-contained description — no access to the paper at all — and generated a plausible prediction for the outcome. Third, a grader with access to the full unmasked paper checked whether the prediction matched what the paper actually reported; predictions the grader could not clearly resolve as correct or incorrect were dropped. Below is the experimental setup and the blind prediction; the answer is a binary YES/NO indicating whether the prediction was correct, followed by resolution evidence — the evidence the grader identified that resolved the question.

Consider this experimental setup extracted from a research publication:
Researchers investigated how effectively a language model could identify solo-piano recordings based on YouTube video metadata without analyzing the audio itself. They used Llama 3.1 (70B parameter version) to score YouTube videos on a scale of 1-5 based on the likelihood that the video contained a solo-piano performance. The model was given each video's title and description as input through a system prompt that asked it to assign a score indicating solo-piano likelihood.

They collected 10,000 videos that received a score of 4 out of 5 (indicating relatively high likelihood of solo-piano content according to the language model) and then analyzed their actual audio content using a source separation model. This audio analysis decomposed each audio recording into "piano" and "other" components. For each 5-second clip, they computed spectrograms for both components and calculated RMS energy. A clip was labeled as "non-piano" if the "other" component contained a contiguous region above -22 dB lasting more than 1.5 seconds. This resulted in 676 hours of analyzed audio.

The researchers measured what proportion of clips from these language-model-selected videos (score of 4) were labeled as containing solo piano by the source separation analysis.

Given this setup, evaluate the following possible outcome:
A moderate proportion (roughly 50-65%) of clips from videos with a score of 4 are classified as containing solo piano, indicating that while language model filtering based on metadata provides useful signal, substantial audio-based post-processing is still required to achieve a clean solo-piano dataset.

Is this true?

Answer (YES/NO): NO